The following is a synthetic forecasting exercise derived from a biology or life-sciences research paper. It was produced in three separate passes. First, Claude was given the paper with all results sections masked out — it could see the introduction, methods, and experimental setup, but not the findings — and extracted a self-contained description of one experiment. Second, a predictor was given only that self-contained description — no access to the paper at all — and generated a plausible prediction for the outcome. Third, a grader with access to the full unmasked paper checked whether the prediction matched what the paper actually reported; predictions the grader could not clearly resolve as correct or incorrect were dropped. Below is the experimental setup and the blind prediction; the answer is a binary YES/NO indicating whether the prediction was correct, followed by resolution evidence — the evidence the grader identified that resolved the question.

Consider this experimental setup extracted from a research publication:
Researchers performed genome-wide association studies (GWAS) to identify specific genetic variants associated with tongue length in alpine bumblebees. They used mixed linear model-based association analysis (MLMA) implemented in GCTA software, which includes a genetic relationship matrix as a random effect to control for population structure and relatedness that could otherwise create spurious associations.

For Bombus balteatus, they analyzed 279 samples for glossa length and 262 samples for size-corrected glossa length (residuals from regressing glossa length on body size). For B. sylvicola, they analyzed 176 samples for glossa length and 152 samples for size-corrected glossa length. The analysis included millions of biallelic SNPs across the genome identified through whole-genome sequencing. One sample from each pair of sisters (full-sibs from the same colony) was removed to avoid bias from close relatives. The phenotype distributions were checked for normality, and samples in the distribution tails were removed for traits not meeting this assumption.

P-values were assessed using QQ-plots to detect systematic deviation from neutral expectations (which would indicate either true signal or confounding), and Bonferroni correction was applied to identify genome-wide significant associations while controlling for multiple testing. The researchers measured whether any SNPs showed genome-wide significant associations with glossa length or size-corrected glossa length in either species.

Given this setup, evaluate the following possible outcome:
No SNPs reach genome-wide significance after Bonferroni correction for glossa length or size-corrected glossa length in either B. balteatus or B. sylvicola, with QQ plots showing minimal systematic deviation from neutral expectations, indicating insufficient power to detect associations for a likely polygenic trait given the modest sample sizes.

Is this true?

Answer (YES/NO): YES